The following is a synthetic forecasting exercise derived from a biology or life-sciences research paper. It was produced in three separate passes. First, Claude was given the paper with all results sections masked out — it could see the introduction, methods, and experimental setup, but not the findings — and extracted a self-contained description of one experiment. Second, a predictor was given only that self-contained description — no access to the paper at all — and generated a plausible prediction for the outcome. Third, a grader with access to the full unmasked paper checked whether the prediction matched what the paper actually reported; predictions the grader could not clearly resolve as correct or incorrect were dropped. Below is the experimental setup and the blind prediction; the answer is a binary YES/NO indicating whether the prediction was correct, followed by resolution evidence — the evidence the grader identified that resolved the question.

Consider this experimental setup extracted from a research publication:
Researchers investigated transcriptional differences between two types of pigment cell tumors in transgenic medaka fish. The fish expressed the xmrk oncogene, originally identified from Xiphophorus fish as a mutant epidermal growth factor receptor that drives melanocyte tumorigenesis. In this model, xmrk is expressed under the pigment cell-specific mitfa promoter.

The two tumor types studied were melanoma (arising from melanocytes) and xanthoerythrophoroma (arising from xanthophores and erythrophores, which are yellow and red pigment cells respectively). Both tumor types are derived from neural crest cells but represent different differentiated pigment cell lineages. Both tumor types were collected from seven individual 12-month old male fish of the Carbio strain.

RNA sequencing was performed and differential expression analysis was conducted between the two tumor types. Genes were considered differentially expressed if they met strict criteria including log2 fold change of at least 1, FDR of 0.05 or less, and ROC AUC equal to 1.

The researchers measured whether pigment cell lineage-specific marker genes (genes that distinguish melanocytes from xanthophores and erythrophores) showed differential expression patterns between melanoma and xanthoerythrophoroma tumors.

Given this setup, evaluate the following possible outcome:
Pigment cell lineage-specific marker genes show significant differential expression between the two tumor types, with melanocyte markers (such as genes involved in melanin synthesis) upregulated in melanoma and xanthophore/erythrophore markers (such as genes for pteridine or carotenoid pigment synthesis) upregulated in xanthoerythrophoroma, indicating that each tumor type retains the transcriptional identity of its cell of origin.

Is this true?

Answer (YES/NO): YES